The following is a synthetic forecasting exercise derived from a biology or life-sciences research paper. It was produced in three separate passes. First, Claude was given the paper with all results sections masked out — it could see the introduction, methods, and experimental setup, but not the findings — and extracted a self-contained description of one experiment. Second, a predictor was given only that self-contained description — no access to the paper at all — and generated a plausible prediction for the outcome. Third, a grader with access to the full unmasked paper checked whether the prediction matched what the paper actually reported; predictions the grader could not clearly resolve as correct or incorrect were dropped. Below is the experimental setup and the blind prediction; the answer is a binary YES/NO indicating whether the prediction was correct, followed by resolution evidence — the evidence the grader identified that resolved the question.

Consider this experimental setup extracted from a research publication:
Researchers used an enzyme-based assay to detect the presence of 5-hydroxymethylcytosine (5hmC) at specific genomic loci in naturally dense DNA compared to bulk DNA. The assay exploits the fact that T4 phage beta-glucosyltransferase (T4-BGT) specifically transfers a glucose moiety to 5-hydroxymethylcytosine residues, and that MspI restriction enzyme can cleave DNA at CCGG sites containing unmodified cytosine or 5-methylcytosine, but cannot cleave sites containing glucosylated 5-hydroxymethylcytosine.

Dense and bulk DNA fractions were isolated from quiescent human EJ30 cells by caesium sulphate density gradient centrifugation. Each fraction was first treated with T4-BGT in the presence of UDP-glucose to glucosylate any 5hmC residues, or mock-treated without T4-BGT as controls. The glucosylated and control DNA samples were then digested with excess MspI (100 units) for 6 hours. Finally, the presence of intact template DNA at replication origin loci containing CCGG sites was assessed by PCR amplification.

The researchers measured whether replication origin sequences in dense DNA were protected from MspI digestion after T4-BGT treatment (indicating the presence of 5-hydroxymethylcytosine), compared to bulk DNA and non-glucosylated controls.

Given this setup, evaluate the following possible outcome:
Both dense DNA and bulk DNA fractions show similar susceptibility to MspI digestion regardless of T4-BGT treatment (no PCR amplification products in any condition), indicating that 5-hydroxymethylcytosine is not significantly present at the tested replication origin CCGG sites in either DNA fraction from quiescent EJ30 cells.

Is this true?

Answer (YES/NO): NO